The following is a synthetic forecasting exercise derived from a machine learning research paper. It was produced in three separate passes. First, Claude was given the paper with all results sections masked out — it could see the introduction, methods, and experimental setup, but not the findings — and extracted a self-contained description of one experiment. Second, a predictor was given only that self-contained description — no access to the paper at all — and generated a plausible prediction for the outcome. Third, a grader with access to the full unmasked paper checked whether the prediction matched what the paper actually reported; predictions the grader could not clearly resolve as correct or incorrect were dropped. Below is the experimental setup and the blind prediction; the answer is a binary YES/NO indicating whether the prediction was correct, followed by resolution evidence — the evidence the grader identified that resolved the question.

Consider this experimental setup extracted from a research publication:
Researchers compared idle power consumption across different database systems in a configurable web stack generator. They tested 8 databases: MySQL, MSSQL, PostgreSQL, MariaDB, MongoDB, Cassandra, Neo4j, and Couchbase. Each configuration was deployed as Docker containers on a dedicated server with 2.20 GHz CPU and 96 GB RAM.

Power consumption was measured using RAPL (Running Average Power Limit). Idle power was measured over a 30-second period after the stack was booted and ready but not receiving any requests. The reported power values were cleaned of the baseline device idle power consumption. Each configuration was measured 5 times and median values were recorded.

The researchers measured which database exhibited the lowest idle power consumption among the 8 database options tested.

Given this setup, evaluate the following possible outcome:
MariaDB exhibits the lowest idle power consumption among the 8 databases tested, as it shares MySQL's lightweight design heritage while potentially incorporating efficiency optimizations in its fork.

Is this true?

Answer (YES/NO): NO